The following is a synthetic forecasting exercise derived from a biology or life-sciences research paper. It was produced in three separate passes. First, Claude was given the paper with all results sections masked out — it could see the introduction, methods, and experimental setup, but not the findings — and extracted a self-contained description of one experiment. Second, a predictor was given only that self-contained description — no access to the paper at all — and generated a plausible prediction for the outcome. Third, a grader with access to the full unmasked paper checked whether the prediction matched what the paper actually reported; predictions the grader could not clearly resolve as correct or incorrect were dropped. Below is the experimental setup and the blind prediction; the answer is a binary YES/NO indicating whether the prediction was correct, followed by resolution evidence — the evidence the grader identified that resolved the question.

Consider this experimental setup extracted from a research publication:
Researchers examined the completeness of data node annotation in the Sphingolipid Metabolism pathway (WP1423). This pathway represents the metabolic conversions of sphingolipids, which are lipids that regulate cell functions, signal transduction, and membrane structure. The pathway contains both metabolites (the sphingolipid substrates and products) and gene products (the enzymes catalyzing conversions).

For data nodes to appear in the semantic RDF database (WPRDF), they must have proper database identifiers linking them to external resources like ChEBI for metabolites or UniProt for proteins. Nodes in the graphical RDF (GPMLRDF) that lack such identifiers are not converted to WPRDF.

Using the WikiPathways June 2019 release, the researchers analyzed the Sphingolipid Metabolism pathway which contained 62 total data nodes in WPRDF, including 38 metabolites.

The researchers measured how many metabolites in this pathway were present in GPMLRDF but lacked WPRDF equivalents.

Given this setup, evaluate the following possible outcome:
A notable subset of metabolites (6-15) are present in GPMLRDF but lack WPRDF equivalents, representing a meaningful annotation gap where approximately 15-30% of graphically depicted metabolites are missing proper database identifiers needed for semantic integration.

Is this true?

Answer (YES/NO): NO